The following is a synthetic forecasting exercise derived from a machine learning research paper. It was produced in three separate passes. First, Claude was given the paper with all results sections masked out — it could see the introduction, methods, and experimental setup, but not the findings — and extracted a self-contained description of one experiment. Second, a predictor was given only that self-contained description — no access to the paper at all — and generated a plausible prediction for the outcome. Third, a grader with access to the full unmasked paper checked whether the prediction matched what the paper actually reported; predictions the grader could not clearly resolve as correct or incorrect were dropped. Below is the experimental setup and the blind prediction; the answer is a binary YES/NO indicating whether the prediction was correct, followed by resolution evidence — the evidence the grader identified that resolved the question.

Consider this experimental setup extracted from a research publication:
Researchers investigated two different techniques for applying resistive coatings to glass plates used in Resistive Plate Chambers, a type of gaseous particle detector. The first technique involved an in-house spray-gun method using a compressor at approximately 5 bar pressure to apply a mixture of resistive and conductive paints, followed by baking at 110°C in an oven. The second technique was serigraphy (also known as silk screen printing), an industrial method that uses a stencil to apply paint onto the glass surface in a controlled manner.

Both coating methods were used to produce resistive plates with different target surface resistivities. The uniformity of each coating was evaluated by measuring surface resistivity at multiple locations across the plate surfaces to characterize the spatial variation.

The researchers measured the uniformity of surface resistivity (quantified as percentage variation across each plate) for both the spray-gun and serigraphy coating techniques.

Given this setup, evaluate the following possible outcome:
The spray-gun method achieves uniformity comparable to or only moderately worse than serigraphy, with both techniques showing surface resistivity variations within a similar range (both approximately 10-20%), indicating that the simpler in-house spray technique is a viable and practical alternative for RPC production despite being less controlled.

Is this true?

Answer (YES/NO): YES